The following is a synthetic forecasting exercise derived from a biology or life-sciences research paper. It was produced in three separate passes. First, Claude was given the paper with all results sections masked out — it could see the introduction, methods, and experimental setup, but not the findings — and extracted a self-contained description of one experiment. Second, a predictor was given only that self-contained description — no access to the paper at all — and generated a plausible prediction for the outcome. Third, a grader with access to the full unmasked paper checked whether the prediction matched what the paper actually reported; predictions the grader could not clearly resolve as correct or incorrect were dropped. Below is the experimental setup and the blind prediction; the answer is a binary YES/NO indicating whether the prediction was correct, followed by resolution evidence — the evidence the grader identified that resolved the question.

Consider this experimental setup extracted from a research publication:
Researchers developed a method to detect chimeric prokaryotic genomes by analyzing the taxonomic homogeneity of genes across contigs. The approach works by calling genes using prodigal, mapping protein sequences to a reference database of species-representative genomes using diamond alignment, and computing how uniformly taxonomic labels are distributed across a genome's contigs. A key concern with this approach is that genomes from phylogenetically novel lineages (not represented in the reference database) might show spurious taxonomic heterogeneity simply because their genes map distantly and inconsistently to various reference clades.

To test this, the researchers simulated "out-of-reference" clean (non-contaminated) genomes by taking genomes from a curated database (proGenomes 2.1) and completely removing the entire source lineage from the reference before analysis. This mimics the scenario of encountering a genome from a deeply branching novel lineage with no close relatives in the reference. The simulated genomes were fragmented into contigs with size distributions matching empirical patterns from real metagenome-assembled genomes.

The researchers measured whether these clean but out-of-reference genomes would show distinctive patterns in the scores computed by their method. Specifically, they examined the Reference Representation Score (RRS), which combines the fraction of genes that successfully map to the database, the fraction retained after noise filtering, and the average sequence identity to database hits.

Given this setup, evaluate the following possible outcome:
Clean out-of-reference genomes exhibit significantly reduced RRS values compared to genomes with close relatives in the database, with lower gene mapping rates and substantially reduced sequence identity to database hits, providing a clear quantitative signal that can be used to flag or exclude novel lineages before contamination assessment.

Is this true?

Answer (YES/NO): YES